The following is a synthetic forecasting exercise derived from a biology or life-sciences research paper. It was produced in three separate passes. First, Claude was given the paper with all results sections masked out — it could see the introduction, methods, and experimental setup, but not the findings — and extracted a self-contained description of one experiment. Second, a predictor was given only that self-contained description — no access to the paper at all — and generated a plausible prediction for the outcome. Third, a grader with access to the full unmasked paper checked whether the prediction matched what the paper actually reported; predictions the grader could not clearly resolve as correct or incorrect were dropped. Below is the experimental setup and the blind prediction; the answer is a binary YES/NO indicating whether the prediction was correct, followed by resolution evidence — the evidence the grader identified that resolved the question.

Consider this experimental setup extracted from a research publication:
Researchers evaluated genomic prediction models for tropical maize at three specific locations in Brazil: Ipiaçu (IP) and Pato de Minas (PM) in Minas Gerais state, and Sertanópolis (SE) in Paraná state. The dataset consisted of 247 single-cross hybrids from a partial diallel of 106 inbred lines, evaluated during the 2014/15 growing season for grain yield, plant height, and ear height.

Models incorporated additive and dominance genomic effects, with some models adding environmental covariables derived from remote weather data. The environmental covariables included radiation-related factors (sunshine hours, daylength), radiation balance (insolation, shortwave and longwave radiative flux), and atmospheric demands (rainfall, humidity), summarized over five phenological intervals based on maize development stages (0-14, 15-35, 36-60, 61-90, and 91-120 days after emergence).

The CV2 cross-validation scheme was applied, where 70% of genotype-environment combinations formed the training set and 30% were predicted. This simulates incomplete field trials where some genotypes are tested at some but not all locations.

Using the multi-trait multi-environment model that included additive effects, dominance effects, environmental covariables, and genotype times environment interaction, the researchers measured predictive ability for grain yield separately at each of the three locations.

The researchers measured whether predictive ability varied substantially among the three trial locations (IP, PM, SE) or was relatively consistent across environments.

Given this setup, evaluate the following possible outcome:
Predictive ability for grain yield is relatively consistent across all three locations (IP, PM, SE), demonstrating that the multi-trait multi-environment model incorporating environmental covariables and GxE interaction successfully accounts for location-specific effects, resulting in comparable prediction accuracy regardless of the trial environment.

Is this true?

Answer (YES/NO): NO